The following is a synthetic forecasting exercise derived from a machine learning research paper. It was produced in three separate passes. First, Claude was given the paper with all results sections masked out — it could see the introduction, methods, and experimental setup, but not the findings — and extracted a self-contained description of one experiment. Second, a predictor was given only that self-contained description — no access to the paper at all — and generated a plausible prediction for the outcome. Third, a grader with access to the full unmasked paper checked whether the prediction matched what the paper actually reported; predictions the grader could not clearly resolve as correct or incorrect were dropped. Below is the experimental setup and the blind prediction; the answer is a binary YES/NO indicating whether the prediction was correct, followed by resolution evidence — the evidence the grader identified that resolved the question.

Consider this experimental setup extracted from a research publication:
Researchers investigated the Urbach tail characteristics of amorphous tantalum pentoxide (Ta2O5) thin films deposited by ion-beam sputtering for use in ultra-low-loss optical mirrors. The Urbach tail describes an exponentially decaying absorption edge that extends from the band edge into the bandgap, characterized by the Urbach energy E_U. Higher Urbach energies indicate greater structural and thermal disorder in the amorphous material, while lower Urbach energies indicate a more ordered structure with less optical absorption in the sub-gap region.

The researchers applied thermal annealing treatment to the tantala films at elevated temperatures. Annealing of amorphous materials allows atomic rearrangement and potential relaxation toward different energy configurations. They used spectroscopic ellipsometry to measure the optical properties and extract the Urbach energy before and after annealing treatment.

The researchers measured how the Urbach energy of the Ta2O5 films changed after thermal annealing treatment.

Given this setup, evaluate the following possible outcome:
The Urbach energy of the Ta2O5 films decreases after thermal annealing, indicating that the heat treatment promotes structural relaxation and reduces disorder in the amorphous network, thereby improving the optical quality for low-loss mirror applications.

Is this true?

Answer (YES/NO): YES